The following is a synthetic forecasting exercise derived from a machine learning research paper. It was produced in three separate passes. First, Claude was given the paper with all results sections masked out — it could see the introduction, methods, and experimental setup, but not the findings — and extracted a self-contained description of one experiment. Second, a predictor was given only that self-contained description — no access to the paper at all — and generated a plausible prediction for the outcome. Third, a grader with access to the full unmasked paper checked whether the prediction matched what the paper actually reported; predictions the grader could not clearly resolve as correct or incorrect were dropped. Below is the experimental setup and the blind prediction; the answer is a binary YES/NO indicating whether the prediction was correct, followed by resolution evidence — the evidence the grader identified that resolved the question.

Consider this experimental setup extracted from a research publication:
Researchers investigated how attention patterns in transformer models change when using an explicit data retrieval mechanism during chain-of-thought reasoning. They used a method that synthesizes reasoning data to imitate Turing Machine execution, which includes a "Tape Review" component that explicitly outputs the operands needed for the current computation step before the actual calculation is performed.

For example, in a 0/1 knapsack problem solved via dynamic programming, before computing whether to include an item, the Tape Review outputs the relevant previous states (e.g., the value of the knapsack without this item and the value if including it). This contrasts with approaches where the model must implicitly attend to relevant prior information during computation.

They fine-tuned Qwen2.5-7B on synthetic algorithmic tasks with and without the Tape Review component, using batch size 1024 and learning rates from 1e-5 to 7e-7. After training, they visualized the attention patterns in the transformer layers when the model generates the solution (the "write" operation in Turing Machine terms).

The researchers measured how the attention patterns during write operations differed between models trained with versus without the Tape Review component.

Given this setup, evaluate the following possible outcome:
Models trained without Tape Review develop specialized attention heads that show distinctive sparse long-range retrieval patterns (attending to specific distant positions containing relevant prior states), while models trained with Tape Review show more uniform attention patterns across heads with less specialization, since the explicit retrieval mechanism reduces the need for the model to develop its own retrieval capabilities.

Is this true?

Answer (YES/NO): NO